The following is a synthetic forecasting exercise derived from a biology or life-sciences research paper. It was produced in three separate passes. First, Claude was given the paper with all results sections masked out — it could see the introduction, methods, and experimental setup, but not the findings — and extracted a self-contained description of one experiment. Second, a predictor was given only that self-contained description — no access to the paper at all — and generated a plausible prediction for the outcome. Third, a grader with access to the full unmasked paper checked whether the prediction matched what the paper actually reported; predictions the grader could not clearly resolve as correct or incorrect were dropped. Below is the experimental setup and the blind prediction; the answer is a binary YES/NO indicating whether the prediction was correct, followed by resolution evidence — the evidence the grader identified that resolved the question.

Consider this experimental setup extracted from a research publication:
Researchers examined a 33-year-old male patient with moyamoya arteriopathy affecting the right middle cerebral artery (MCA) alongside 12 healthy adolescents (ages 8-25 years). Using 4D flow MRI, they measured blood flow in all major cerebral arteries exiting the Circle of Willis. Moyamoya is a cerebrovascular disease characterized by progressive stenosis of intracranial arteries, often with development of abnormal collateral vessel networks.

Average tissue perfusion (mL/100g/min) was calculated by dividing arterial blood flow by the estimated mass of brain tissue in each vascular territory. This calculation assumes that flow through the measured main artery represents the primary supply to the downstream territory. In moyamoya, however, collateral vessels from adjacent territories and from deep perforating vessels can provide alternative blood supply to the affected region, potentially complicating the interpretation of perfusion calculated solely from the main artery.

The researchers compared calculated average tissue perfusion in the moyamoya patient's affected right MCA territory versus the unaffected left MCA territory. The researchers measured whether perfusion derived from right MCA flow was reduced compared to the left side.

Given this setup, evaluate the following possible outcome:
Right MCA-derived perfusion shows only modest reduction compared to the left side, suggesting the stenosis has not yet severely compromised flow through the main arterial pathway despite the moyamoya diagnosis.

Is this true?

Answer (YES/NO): NO